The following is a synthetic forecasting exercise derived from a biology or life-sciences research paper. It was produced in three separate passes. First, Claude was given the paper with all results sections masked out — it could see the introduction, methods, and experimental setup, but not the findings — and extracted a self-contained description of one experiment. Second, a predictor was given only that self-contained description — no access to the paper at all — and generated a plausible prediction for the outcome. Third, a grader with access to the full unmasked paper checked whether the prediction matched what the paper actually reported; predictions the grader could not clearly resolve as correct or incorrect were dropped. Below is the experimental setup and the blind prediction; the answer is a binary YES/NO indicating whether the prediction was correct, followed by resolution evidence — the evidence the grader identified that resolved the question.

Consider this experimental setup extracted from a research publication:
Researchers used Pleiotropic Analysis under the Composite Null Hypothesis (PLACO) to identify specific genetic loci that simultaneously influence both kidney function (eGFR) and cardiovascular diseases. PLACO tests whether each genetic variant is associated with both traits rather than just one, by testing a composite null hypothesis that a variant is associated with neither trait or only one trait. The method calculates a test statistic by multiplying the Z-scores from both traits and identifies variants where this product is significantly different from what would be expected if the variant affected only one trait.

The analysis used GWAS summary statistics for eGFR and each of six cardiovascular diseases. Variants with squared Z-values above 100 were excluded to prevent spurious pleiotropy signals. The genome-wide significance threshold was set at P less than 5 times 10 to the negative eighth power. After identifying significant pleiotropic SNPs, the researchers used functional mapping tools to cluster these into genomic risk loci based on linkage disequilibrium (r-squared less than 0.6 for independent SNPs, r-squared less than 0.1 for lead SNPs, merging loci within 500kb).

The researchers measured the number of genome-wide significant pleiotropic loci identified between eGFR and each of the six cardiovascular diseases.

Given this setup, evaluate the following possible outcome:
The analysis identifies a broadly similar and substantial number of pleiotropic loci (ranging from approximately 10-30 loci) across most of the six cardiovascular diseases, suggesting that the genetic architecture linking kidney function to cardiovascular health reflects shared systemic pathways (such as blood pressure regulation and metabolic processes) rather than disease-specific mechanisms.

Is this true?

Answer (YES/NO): NO